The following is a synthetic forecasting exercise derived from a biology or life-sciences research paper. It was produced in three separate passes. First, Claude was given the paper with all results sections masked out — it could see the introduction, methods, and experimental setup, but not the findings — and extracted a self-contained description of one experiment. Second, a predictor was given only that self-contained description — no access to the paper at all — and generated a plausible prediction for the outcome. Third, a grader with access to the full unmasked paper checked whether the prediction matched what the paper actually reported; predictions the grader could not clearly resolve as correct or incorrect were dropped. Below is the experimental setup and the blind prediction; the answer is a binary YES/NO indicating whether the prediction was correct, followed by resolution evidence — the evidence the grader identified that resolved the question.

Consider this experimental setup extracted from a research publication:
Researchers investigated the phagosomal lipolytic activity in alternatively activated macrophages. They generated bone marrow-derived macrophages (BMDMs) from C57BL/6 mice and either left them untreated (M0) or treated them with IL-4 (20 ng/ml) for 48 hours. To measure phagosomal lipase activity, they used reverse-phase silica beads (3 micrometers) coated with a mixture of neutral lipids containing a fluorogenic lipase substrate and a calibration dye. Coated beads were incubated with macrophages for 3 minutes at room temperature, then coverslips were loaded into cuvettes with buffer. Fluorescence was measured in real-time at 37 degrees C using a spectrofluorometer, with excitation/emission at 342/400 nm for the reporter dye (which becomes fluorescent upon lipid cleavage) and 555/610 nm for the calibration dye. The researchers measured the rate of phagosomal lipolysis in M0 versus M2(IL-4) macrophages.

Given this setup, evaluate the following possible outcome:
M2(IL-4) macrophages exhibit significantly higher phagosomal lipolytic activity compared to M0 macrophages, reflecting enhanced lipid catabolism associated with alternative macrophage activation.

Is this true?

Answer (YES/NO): YES